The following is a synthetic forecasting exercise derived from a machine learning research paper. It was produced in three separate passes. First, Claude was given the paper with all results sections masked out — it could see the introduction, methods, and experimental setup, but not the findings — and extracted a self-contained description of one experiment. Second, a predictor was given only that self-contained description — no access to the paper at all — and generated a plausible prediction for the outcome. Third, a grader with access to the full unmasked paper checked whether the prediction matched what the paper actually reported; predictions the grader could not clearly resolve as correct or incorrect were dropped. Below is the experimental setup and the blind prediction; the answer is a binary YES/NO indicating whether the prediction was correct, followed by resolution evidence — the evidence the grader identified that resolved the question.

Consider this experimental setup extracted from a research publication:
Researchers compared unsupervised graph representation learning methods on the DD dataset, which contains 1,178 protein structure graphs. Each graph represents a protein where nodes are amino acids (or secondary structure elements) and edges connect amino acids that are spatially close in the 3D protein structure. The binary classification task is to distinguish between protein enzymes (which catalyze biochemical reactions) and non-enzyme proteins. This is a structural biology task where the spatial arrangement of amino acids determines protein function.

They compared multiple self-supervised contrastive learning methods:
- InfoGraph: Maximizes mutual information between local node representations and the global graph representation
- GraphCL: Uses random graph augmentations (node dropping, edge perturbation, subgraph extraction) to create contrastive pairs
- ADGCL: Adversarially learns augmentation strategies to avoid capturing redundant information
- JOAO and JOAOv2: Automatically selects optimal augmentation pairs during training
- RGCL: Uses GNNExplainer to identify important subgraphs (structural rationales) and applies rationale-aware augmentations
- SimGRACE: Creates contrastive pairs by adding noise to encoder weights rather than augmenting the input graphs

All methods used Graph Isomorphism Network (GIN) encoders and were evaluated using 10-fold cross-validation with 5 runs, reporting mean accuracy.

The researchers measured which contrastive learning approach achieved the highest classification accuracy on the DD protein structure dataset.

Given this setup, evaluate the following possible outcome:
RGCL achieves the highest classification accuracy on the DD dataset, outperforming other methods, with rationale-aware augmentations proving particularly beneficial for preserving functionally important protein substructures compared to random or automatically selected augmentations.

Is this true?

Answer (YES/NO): YES